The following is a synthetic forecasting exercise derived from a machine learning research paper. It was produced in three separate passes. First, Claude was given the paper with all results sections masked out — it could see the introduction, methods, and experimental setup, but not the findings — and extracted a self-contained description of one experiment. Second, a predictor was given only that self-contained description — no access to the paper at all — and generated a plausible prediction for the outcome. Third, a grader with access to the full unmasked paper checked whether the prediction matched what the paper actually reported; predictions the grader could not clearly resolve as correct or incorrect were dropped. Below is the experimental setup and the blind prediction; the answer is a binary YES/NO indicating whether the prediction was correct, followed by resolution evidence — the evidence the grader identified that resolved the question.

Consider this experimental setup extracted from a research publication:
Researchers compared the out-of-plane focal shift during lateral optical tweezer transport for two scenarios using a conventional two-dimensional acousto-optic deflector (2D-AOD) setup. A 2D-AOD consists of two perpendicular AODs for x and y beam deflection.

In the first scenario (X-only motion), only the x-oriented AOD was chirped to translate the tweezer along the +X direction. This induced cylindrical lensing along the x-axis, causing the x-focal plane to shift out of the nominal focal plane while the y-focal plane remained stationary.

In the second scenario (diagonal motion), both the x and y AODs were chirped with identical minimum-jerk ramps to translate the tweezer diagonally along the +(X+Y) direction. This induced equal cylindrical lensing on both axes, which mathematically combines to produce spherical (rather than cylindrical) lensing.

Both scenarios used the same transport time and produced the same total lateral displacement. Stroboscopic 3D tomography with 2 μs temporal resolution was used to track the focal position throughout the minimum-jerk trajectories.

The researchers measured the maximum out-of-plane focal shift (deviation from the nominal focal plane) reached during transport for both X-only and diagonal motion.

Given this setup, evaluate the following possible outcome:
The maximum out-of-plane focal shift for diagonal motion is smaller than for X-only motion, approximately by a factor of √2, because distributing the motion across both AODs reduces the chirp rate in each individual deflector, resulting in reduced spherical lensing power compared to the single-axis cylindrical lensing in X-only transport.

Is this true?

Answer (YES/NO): NO